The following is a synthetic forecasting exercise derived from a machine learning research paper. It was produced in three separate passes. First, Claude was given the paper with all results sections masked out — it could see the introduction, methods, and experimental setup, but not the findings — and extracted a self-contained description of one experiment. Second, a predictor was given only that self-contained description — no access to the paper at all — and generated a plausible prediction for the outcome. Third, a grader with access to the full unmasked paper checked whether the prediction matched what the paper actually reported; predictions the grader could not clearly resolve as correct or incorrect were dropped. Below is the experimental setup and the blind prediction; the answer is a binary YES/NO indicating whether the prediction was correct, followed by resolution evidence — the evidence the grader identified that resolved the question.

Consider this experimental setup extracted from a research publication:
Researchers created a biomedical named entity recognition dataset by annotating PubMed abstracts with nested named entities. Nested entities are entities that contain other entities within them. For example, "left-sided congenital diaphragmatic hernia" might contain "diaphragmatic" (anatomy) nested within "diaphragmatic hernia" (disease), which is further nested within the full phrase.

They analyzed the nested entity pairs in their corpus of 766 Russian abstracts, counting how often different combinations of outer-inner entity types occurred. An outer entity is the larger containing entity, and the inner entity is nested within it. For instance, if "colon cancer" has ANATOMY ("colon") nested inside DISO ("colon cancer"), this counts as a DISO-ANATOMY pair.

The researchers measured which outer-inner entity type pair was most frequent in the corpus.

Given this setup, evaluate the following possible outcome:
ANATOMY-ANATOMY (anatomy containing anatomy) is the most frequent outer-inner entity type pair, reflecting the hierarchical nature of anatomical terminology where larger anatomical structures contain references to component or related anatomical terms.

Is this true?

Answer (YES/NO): NO